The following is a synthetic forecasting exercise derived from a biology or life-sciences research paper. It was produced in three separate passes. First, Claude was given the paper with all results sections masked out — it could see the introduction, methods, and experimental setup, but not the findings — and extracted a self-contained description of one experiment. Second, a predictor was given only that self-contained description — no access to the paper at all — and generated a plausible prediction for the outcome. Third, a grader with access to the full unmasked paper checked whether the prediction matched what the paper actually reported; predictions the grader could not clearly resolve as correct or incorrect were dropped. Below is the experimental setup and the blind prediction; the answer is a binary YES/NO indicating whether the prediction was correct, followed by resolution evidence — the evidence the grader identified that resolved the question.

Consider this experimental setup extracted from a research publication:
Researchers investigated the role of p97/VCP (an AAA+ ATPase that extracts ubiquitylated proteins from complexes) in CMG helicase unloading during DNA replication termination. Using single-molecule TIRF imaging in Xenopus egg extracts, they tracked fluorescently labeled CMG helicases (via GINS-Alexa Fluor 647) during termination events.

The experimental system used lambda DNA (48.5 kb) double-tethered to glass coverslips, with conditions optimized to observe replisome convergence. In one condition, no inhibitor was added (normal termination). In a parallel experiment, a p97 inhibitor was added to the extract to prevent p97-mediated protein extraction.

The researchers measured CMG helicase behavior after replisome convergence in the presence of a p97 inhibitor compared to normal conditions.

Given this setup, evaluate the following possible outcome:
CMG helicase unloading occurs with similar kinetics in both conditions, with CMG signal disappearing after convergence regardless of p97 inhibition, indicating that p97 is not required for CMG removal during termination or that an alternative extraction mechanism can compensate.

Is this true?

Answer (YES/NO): NO